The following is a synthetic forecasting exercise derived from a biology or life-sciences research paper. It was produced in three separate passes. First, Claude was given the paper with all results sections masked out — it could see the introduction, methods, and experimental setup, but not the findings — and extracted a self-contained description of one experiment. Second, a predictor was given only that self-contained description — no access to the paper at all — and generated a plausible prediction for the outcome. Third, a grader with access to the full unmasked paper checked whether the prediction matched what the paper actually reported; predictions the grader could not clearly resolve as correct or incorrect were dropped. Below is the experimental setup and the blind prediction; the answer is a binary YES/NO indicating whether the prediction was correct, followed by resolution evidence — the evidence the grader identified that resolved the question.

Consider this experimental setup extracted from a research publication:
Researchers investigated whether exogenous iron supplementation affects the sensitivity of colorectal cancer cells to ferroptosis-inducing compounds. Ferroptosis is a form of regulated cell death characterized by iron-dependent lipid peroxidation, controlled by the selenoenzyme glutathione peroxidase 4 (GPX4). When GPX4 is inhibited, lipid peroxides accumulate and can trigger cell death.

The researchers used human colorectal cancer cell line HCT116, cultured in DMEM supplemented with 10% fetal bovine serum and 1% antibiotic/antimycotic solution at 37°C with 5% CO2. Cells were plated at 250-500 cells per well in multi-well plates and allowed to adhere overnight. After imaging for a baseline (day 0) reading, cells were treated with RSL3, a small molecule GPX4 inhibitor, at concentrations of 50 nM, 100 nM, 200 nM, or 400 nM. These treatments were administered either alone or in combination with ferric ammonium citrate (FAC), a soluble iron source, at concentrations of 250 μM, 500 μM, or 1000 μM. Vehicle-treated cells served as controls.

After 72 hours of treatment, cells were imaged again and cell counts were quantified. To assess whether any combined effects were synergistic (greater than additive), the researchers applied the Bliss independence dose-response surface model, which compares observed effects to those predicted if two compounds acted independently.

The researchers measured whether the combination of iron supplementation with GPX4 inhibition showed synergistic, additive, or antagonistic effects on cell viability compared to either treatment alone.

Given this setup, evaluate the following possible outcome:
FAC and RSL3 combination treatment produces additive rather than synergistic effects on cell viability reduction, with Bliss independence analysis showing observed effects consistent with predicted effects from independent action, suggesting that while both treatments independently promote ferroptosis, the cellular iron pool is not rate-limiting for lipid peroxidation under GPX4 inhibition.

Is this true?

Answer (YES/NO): NO